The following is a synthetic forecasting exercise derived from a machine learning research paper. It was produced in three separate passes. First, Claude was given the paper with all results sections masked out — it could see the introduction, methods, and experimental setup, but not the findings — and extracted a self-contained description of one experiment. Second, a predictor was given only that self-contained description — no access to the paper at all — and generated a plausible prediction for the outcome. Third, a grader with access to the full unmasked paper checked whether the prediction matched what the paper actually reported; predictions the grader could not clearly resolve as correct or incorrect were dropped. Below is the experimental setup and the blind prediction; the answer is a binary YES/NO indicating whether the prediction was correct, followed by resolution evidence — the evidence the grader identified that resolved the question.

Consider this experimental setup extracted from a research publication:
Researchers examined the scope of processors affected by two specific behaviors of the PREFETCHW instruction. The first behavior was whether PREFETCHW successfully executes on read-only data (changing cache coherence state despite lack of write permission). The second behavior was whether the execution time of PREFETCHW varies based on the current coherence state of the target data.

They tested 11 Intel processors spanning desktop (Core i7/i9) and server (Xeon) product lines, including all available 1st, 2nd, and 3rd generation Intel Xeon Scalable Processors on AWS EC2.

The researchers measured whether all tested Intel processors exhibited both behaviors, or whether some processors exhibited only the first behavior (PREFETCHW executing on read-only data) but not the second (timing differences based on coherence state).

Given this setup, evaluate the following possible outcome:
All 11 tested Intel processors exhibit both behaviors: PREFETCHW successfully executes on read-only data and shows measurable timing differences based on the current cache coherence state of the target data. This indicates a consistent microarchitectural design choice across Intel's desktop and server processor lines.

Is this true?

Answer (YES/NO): NO